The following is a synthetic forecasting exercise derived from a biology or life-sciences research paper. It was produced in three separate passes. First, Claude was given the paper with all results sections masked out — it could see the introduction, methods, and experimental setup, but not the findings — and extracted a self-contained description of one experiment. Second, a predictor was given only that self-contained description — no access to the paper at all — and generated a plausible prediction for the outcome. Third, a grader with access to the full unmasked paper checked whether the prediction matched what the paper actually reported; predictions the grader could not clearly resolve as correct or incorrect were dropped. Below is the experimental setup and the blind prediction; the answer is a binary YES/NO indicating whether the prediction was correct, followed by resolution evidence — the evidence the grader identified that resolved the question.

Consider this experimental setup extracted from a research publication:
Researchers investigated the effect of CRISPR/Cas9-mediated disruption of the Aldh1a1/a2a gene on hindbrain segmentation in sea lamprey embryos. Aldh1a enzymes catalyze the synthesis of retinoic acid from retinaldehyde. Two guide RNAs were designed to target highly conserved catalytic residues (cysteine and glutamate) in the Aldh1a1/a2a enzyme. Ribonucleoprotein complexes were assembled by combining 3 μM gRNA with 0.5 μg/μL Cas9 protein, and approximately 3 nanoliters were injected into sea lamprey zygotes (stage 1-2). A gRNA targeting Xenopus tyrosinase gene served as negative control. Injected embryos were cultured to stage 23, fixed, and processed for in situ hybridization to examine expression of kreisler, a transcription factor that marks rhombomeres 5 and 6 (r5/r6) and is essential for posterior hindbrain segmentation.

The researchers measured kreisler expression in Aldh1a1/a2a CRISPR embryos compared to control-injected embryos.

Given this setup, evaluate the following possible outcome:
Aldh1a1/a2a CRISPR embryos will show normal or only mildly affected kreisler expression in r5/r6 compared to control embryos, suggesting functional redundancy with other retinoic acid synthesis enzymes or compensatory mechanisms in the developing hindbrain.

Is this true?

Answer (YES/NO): NO